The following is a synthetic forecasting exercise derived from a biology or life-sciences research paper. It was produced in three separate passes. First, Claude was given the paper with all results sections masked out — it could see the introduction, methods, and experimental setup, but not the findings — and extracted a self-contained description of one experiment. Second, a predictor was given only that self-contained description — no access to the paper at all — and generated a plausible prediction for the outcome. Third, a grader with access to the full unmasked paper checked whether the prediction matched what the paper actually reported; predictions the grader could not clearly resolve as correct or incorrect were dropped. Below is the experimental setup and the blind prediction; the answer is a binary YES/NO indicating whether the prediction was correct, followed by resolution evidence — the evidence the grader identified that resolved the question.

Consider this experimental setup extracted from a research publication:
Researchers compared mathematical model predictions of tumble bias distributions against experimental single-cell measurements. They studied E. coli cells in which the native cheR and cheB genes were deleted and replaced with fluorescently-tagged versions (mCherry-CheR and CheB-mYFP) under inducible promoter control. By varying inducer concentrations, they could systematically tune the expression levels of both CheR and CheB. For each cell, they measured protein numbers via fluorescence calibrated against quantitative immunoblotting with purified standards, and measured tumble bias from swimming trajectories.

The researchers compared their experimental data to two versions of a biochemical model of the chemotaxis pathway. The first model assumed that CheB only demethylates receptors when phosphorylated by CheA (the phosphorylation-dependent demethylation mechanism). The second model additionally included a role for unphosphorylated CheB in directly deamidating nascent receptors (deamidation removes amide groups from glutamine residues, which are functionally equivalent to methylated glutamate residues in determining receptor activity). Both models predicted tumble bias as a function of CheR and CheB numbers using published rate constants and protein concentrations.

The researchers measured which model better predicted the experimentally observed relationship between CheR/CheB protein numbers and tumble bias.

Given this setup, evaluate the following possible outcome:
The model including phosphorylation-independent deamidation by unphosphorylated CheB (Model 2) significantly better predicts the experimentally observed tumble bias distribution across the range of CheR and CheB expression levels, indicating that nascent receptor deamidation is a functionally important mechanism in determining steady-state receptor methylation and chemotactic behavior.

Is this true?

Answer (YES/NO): NO